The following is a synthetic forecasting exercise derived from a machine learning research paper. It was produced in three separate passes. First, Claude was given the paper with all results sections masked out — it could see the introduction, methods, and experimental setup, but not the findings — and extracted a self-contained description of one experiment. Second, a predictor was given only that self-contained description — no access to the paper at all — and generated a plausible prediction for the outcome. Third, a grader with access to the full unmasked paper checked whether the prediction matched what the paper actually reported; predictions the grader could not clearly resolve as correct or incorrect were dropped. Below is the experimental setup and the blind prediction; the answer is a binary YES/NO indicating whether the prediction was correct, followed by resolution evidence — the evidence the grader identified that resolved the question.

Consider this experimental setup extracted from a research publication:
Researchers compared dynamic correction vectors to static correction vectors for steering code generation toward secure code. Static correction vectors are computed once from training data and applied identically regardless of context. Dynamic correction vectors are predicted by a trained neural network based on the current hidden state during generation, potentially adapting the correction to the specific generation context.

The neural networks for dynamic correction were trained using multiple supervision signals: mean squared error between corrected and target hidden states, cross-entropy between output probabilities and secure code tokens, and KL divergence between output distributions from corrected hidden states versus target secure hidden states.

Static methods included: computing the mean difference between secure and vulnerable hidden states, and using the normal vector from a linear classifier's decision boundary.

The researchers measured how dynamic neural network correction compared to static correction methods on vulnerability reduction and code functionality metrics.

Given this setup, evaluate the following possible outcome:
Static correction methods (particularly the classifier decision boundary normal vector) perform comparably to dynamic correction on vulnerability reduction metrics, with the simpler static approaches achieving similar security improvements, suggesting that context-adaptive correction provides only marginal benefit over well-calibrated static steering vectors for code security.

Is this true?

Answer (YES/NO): YES